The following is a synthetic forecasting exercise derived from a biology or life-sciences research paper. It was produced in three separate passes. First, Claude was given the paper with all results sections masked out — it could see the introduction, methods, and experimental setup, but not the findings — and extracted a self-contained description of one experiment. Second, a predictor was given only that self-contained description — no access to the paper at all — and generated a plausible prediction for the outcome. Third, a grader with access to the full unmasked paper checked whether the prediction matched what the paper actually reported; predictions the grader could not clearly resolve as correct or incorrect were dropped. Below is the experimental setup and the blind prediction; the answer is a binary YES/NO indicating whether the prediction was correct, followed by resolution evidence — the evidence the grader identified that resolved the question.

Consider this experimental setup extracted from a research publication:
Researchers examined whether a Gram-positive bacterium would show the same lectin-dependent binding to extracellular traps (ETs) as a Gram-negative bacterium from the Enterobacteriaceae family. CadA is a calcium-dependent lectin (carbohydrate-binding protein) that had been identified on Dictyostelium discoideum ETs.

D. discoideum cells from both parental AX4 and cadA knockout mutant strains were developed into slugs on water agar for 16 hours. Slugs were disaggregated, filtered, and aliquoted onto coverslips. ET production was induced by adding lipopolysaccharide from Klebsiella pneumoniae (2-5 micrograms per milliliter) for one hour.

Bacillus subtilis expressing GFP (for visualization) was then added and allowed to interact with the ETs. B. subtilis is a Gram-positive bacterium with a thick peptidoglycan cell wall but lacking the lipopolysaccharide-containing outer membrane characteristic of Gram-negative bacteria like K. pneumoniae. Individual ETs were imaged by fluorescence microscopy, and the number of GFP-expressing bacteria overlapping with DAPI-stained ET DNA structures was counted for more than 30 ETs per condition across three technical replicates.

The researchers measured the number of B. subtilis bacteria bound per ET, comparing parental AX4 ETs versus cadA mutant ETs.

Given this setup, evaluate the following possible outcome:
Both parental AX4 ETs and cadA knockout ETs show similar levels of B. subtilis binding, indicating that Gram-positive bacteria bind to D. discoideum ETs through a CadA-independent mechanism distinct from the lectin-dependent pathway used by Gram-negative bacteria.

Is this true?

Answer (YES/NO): NO